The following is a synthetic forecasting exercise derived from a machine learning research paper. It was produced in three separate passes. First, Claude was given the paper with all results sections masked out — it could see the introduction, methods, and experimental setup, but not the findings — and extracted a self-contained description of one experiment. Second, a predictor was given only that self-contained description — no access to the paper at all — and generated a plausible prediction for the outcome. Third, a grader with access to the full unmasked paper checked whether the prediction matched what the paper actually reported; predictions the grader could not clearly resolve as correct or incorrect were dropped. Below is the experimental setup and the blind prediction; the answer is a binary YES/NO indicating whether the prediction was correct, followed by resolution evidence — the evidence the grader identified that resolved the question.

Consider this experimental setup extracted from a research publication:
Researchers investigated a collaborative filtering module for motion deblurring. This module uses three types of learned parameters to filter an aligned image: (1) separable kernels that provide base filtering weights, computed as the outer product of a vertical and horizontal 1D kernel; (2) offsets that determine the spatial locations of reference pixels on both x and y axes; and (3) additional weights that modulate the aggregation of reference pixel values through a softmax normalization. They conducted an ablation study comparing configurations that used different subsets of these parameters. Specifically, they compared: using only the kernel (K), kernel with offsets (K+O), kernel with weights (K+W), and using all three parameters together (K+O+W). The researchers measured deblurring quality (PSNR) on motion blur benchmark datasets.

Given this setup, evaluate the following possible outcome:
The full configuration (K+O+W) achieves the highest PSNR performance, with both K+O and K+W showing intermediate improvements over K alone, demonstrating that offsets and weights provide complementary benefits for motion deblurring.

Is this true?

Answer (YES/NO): YES